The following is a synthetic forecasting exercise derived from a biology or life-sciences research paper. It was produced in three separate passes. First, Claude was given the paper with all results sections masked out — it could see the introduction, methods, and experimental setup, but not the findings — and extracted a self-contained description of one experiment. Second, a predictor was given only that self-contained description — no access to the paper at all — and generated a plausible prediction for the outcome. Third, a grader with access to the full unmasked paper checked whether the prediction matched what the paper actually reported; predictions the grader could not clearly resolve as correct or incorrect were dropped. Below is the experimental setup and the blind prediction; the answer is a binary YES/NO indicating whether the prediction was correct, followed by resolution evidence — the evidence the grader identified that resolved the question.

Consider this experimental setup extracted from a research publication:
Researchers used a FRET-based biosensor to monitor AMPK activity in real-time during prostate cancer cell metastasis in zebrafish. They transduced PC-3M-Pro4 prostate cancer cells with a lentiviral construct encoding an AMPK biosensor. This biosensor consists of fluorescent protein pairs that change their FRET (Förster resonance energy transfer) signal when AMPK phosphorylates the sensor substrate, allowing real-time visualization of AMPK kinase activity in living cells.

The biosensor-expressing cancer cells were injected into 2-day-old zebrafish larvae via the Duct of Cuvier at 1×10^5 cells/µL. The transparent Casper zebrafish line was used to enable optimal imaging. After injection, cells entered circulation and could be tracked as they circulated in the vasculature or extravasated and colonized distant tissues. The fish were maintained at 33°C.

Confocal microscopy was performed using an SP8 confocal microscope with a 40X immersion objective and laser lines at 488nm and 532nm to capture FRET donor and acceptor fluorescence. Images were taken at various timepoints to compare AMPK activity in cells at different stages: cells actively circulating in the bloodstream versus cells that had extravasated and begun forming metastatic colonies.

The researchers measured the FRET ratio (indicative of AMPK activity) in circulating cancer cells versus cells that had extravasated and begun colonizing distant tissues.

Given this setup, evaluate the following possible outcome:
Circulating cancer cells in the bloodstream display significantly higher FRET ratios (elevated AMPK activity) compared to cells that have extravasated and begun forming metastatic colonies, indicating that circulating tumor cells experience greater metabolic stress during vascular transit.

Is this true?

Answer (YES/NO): NO